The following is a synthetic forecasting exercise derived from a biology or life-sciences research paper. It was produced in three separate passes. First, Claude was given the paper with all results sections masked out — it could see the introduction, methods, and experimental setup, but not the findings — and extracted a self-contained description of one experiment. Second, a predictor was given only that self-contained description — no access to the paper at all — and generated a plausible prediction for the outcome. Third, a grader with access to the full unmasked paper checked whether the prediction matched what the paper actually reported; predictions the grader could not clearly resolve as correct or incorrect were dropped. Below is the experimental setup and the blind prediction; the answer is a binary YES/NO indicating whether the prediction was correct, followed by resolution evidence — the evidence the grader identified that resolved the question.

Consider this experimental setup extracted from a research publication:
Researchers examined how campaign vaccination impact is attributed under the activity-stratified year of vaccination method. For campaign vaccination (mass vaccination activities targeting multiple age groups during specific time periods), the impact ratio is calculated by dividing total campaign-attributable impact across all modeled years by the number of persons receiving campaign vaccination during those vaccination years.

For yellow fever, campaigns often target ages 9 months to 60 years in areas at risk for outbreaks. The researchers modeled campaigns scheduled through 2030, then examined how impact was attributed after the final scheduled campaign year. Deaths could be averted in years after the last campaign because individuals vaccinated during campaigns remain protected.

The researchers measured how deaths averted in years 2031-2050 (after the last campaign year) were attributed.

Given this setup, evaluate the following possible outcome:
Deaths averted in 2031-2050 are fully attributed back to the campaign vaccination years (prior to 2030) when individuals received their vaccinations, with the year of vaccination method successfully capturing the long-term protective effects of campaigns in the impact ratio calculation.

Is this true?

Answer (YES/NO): YES